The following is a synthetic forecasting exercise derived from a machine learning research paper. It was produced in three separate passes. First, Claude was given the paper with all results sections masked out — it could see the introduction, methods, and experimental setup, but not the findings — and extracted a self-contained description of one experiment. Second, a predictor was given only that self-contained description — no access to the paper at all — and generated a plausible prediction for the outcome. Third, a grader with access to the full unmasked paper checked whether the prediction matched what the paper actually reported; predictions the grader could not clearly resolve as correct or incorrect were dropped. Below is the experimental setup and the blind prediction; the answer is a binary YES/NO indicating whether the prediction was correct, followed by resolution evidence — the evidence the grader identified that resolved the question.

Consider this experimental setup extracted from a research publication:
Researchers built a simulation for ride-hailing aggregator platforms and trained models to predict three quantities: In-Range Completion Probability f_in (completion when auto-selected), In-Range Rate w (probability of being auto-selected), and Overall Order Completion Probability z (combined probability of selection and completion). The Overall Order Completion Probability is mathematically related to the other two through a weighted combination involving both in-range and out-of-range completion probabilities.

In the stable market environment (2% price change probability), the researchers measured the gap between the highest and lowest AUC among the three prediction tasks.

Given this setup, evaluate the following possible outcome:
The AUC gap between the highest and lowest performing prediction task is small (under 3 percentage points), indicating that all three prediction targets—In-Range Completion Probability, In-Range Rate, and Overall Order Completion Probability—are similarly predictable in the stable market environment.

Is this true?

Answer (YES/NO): NO